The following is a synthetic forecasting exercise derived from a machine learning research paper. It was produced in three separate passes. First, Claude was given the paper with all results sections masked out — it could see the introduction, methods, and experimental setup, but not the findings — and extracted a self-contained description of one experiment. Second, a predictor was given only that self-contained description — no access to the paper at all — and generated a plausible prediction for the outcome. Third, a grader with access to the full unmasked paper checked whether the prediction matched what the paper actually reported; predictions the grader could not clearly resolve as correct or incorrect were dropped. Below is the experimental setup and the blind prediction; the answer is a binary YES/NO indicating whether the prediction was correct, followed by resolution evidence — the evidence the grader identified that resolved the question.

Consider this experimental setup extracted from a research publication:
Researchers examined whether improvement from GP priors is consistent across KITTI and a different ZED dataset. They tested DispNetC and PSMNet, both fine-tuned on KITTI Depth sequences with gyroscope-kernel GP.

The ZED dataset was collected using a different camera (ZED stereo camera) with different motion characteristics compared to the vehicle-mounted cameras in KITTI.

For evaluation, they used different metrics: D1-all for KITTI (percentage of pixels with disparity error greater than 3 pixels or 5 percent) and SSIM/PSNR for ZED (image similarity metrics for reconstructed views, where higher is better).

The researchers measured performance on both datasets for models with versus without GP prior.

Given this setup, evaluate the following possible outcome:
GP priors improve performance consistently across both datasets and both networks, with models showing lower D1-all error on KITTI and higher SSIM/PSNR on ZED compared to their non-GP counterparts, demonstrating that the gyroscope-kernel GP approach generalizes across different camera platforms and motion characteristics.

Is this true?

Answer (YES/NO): YES